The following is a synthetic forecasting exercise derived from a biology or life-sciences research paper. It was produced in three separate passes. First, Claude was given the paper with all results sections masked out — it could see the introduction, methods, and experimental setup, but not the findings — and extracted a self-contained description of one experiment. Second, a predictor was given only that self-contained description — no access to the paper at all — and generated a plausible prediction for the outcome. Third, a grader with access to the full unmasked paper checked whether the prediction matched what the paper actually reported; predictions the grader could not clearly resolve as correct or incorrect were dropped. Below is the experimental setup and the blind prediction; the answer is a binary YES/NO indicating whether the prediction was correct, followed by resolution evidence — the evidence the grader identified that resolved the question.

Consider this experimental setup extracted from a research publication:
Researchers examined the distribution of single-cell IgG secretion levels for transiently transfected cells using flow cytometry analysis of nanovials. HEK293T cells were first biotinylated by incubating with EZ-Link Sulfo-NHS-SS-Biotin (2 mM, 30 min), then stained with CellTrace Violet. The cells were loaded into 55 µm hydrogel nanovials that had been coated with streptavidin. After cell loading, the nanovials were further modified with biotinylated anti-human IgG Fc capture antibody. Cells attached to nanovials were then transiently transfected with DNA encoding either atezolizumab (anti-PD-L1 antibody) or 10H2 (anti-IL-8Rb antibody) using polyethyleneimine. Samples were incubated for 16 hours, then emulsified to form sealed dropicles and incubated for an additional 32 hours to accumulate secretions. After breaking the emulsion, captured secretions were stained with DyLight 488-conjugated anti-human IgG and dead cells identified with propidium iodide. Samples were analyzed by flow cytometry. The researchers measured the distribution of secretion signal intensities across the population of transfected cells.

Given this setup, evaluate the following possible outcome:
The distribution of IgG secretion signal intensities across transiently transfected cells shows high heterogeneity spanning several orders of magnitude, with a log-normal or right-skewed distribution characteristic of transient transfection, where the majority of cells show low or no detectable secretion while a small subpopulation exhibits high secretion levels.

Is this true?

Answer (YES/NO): YES